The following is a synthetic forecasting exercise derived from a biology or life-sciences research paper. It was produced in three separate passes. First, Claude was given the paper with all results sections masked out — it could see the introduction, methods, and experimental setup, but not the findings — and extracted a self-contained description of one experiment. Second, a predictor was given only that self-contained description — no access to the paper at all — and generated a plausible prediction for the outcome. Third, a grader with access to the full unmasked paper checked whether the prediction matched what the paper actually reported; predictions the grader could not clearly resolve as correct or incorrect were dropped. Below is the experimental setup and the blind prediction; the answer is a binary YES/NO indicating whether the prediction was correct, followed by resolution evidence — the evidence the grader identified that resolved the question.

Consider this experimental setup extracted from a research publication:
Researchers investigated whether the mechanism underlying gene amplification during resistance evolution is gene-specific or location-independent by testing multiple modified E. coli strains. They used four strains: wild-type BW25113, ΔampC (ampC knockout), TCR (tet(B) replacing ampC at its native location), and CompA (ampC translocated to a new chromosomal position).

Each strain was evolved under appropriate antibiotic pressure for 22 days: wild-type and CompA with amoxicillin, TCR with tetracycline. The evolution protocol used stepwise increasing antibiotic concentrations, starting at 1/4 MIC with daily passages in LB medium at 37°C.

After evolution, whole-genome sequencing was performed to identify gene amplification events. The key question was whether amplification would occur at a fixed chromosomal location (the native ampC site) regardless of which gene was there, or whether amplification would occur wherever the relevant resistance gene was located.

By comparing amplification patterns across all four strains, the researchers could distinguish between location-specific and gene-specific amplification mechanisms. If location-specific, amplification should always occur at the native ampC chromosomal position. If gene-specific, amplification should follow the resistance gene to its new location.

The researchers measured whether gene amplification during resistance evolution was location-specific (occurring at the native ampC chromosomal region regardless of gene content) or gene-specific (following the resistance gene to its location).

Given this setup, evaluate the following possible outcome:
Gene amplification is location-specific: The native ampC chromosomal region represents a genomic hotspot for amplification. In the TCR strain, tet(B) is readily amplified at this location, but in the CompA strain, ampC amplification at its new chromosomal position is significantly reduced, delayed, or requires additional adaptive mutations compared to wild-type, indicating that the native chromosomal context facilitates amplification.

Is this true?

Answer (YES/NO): NO